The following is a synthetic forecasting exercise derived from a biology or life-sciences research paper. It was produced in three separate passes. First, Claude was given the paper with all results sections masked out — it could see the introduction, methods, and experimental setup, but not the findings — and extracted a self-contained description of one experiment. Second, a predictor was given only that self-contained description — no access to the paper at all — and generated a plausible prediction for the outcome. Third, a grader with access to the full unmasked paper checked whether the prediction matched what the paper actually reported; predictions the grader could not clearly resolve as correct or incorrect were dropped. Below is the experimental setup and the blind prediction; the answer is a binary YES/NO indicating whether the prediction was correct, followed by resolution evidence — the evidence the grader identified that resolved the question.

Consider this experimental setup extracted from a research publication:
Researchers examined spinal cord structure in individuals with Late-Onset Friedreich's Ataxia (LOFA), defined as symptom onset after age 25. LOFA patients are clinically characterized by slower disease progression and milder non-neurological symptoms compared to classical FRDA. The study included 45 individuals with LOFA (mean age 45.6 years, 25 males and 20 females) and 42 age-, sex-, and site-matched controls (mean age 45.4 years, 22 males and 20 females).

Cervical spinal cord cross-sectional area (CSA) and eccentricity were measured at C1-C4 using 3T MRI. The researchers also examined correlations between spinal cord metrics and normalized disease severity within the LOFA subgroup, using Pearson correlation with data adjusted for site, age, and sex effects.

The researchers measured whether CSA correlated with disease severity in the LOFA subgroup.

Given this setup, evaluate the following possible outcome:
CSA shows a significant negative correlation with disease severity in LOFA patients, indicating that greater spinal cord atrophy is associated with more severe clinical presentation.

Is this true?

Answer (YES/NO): YES